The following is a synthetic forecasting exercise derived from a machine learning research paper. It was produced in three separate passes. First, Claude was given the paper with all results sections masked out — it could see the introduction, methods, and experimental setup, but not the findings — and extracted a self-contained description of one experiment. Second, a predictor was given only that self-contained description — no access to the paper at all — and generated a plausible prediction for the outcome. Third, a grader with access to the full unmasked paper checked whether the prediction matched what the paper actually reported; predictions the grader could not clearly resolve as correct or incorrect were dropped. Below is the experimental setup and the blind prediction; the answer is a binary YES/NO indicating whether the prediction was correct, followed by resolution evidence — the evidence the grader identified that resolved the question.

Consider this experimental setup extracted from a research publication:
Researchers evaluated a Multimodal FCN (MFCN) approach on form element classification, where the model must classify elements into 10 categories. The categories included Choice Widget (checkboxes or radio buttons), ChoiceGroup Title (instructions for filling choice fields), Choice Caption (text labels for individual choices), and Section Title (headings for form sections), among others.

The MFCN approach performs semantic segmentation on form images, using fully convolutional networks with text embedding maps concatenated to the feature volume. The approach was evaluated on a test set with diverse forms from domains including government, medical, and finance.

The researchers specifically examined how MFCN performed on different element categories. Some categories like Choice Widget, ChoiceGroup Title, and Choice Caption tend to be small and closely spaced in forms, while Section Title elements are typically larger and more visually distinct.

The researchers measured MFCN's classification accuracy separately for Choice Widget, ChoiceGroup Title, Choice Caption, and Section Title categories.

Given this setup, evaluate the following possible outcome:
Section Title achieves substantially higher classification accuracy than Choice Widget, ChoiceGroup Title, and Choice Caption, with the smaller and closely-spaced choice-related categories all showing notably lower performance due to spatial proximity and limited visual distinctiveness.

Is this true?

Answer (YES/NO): YES